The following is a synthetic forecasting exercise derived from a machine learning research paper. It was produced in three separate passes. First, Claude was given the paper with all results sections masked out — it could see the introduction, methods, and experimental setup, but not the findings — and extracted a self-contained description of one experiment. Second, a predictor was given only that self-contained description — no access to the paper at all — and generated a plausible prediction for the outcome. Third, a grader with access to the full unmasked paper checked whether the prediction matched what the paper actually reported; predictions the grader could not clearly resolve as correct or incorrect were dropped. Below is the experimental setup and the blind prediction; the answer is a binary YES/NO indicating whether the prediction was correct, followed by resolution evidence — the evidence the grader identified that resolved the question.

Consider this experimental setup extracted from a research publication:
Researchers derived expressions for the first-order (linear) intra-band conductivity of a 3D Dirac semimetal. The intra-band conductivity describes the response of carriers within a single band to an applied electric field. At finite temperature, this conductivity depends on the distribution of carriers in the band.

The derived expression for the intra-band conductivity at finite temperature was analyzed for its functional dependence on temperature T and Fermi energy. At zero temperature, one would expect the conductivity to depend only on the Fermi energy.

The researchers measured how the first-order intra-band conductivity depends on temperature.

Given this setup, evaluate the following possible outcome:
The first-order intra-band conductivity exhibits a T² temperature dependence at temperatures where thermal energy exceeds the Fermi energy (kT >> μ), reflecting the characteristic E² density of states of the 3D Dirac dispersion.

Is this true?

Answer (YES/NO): NO